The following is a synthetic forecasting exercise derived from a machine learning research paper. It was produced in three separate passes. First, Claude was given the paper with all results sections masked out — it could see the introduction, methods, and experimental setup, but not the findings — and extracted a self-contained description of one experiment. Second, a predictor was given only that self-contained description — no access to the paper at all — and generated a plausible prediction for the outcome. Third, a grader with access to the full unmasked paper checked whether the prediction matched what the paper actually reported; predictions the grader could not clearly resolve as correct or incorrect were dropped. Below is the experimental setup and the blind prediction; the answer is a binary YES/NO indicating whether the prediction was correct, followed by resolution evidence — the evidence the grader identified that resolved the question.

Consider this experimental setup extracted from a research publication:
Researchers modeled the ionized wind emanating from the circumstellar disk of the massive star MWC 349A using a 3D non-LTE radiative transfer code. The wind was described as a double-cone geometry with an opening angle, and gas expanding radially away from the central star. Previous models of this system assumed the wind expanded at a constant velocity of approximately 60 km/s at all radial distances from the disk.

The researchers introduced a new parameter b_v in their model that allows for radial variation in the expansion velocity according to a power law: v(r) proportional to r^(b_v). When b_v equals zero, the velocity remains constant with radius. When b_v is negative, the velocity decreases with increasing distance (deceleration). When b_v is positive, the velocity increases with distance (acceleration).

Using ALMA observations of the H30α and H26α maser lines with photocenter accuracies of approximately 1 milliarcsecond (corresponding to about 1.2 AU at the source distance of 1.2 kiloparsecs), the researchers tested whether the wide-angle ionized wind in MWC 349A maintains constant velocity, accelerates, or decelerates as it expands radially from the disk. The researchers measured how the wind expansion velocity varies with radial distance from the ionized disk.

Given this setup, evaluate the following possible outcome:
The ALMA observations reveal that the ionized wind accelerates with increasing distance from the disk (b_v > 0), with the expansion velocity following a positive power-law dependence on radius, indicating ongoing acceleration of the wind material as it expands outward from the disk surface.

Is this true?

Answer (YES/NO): NO